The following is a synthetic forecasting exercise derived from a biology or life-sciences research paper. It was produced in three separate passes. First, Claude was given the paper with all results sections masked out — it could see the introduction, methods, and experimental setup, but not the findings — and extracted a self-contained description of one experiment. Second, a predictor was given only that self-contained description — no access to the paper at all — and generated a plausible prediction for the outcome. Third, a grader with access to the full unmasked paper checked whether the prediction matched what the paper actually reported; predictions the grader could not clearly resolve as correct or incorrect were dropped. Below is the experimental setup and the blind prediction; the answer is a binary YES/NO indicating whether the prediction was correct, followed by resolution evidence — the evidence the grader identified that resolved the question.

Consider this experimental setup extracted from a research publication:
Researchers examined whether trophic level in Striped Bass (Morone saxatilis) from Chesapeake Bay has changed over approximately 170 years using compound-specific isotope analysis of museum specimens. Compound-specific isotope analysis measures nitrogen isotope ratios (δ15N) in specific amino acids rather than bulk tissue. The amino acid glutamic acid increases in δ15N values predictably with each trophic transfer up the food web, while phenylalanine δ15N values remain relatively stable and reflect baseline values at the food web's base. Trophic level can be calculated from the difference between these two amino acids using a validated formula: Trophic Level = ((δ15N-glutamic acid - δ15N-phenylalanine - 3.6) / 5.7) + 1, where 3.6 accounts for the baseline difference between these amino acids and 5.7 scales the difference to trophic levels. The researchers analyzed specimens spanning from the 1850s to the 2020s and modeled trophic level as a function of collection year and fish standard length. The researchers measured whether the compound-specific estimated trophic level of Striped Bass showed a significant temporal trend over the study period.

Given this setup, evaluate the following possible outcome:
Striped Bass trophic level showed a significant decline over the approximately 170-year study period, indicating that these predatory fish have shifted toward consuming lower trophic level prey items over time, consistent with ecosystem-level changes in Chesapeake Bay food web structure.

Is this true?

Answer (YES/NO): NO